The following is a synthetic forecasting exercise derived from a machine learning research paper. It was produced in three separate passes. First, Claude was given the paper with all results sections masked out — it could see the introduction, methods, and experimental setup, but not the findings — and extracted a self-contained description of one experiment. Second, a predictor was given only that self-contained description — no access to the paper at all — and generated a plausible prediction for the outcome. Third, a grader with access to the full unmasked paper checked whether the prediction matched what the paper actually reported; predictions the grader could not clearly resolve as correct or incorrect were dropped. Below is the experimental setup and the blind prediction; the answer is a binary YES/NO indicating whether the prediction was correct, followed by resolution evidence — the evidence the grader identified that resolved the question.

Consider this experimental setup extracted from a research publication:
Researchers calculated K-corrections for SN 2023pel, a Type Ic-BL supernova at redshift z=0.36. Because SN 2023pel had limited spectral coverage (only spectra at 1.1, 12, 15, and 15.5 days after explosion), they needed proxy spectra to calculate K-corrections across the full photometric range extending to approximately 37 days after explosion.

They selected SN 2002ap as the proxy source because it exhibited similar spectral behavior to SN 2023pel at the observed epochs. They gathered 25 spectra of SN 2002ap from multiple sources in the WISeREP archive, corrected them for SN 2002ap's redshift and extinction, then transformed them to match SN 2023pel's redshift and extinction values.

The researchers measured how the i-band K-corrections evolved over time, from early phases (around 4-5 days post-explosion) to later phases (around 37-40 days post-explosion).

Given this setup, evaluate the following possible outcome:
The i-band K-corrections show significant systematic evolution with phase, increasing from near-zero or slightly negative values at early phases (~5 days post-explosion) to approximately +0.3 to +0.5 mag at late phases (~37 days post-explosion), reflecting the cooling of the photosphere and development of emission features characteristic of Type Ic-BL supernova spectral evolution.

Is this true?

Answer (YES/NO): NO